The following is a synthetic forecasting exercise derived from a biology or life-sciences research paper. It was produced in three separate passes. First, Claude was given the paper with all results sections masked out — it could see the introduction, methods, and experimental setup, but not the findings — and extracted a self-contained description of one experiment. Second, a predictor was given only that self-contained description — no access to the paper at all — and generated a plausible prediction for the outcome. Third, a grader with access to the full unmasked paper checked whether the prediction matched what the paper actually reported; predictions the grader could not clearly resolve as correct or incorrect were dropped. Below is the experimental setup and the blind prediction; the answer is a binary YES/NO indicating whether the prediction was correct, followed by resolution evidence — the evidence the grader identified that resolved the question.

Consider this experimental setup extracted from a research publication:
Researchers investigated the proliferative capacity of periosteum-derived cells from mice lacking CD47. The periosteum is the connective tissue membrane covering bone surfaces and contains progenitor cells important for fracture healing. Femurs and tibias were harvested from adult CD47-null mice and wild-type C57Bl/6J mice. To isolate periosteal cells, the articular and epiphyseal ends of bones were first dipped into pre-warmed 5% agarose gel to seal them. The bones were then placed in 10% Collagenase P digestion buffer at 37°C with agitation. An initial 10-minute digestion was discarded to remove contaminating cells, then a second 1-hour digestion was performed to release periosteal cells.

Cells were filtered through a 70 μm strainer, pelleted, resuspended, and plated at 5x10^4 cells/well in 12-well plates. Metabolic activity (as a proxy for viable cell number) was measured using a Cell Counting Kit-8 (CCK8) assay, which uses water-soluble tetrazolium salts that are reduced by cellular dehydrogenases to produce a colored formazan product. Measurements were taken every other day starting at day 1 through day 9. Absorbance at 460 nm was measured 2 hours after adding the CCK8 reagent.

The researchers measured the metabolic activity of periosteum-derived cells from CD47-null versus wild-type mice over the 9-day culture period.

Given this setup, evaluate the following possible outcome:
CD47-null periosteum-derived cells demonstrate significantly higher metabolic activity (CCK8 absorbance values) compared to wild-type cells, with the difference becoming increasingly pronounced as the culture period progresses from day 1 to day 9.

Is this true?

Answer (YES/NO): NO